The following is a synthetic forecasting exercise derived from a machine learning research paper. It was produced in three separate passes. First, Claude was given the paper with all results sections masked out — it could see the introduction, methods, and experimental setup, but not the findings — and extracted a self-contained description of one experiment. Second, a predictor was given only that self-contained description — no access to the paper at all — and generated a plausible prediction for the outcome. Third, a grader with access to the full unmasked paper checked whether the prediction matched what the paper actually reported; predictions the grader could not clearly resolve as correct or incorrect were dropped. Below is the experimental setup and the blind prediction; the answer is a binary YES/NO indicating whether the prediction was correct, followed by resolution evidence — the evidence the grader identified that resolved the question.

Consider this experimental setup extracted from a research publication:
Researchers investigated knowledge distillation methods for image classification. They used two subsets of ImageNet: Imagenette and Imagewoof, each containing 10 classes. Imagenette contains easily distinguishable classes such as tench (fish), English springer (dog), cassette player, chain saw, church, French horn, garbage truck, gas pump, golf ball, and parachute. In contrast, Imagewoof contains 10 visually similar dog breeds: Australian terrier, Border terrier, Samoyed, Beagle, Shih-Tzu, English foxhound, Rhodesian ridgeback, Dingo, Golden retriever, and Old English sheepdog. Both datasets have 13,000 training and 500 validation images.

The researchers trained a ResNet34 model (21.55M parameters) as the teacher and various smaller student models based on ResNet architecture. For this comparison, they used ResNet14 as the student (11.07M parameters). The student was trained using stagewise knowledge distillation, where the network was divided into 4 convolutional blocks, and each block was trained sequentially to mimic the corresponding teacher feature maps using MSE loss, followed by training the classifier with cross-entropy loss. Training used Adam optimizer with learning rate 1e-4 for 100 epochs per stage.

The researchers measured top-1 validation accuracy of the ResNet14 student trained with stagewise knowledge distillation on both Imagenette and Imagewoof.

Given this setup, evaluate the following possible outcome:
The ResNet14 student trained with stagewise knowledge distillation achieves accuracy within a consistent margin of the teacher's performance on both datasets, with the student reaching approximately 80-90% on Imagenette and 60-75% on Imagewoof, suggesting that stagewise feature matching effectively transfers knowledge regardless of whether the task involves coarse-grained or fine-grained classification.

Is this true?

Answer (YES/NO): NO